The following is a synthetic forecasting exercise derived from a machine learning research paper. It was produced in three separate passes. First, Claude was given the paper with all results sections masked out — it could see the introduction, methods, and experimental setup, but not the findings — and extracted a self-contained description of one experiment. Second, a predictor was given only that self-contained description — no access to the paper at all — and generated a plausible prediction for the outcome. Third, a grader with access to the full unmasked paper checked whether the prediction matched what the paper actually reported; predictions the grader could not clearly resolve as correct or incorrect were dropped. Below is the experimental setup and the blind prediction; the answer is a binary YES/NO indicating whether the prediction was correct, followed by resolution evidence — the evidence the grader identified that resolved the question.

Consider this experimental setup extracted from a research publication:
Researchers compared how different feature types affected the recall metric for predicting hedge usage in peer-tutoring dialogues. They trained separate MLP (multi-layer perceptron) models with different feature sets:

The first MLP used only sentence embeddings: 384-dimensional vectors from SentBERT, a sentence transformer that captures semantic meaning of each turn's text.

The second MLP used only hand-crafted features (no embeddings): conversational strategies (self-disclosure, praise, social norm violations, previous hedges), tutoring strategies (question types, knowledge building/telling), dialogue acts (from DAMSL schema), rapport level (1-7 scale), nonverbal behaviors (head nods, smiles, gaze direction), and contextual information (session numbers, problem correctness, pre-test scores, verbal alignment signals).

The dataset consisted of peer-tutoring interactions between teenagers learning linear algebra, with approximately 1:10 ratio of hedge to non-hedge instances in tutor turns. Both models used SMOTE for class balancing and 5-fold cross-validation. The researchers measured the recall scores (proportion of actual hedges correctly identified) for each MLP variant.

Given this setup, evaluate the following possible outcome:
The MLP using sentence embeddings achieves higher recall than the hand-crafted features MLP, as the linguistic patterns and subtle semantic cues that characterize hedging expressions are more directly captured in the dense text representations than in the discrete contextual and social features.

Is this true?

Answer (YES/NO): YES